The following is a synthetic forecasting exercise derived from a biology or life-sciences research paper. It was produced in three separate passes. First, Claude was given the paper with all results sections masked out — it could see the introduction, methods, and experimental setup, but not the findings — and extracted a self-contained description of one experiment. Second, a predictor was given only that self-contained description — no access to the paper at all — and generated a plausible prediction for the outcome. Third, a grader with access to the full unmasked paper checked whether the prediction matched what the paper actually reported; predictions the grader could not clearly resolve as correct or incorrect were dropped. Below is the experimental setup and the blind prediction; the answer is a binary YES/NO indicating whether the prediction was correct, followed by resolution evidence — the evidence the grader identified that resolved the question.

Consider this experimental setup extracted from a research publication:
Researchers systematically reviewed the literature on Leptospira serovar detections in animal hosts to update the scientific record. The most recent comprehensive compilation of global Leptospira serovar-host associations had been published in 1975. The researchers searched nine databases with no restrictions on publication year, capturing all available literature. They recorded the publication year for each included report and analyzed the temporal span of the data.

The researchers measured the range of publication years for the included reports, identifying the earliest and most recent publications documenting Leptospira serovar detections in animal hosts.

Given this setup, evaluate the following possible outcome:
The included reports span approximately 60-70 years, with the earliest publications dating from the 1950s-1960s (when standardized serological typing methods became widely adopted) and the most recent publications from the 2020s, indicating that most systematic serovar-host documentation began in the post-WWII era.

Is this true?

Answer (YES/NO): NO